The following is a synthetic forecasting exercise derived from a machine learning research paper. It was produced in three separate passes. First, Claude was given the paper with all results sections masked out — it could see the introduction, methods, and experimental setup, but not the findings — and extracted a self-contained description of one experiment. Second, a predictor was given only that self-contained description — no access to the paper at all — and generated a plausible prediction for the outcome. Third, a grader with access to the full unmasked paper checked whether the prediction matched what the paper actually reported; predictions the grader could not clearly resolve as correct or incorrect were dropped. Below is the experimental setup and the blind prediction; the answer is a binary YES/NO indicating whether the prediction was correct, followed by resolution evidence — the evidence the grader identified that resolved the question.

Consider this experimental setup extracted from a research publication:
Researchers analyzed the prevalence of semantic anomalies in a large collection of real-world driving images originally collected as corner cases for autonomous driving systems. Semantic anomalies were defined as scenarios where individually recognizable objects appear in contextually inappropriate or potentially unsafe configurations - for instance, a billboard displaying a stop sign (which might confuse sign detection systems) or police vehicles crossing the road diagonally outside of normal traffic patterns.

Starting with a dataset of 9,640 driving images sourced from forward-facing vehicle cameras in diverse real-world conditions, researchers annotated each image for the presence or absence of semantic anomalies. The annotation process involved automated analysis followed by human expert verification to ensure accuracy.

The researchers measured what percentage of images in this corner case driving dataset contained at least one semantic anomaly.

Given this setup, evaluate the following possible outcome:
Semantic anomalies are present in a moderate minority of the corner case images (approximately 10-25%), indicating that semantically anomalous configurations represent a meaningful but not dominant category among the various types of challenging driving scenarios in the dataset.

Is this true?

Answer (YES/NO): NO